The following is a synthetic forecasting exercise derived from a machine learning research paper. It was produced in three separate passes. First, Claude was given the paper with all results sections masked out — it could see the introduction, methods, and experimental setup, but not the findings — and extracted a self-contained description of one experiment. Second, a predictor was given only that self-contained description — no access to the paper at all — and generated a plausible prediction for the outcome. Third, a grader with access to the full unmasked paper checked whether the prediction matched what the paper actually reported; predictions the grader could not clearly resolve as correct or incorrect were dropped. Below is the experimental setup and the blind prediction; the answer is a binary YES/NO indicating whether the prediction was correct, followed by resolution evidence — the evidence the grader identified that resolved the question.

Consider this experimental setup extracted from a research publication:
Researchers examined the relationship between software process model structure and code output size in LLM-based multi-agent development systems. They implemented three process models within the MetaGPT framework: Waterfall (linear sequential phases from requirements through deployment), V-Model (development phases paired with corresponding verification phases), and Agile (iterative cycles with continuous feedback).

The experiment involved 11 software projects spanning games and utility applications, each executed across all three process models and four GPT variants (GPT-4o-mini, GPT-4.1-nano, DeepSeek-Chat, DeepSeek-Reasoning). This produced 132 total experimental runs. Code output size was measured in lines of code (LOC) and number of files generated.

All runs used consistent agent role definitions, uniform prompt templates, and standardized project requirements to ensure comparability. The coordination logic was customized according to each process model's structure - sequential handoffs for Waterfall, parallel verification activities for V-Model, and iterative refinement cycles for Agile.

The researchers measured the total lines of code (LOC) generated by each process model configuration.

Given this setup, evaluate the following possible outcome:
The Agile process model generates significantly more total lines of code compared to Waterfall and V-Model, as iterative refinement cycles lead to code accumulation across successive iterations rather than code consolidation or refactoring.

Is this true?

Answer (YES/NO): NO